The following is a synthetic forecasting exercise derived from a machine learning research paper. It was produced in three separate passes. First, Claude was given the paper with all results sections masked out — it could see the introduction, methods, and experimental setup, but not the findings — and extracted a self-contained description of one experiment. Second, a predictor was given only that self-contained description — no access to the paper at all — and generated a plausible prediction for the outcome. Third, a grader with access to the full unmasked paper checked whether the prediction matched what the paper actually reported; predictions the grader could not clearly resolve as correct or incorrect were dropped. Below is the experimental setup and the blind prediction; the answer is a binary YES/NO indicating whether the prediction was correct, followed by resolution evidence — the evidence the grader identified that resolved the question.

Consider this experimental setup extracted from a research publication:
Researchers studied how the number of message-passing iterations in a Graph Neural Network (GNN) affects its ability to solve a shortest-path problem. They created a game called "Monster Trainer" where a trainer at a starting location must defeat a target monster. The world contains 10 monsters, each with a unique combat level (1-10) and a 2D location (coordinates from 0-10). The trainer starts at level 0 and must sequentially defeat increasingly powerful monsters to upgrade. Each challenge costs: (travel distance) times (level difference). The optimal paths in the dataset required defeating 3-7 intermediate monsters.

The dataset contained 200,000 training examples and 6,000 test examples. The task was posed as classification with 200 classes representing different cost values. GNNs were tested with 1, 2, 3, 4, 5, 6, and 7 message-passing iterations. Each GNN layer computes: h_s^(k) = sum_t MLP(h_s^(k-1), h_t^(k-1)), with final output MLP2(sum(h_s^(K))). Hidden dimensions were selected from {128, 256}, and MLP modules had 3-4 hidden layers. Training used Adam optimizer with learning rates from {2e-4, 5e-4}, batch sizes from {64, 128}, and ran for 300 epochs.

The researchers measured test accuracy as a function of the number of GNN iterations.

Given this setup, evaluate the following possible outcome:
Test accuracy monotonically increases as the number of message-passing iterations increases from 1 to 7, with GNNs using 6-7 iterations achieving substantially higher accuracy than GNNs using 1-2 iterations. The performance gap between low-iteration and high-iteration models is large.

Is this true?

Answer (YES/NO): NO